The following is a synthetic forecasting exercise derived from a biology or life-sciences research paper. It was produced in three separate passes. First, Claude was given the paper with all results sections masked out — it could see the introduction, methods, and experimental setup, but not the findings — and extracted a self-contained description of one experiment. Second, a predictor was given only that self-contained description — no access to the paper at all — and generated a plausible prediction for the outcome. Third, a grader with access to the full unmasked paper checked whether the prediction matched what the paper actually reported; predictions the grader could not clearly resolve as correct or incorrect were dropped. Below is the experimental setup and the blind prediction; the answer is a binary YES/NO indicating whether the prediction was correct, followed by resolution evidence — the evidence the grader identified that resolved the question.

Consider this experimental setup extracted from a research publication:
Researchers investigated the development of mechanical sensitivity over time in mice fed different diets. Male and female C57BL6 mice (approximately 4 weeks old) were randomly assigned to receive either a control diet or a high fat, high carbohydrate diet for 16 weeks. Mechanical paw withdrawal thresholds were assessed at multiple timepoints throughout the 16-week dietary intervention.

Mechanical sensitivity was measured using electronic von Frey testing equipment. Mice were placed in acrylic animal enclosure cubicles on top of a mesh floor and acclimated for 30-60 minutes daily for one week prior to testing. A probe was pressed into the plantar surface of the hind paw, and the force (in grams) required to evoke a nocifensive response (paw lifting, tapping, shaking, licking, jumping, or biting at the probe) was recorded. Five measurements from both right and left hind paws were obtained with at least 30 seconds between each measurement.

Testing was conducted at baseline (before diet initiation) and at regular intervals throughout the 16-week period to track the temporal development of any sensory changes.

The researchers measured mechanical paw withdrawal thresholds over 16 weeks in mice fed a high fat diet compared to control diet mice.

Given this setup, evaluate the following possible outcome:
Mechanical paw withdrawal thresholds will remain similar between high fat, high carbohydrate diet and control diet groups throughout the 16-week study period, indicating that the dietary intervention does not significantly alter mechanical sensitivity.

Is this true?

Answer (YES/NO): NO